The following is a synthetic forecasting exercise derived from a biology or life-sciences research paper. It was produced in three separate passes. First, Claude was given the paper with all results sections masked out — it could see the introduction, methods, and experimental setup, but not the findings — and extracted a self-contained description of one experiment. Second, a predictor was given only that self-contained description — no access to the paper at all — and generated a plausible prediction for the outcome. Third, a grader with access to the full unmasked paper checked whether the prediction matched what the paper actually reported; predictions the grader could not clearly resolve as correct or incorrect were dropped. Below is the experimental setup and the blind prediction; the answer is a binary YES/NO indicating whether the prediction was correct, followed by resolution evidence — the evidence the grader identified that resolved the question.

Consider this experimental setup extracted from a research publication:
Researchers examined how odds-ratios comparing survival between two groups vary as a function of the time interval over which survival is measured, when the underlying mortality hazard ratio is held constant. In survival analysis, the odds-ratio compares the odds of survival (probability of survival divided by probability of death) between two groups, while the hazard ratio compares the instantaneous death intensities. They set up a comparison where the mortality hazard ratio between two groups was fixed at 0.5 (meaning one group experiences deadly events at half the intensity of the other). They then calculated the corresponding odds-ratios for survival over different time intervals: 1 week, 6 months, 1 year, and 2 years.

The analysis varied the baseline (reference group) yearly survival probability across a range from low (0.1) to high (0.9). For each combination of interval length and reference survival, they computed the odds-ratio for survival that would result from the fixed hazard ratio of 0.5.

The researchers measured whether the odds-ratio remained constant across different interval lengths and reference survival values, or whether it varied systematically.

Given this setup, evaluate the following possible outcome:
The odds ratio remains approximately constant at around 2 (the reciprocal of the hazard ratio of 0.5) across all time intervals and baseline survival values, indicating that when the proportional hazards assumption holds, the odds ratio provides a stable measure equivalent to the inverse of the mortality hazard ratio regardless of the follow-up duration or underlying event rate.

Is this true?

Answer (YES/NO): NO